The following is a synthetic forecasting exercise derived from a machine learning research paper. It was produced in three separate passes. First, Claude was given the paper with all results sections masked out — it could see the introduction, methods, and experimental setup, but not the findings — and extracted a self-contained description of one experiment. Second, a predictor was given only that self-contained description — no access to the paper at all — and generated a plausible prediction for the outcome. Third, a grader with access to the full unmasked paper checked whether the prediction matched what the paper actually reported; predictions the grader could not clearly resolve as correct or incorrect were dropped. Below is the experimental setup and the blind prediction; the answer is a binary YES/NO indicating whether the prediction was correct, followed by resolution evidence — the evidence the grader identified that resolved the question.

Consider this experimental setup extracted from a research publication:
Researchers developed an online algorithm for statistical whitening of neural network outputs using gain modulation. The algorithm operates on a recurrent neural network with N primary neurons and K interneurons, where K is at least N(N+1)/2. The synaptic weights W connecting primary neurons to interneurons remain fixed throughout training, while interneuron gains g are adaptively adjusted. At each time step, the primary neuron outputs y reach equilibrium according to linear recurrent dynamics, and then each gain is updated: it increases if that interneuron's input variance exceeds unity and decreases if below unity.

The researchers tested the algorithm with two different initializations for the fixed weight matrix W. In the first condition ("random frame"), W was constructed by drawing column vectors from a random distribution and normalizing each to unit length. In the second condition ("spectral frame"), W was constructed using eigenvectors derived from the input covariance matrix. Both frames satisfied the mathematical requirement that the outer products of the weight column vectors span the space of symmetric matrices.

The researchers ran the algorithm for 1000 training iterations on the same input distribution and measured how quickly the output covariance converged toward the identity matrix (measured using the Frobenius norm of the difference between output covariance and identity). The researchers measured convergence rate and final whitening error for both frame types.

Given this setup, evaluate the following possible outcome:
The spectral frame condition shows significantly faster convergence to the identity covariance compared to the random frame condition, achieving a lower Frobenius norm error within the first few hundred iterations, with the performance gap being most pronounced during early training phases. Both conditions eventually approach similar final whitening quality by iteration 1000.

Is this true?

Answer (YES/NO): NO